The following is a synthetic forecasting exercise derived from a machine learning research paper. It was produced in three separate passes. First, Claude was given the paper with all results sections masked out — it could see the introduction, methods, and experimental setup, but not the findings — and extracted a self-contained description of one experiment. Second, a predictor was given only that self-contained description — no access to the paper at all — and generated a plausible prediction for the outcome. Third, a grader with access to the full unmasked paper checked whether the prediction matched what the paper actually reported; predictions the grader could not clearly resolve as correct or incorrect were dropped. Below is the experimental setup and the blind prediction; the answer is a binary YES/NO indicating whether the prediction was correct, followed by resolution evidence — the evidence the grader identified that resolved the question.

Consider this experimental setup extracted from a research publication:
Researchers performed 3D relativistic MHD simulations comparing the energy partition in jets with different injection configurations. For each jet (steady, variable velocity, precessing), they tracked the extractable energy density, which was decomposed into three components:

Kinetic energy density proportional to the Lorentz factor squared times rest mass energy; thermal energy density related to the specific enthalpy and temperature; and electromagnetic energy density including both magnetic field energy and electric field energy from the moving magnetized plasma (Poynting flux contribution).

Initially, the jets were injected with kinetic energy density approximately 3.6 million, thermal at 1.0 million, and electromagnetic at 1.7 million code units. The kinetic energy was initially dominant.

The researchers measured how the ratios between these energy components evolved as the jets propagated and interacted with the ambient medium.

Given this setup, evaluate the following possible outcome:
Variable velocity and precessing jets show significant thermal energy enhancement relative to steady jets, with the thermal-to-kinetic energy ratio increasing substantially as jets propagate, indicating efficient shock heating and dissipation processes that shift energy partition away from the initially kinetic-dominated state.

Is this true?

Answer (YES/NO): NO